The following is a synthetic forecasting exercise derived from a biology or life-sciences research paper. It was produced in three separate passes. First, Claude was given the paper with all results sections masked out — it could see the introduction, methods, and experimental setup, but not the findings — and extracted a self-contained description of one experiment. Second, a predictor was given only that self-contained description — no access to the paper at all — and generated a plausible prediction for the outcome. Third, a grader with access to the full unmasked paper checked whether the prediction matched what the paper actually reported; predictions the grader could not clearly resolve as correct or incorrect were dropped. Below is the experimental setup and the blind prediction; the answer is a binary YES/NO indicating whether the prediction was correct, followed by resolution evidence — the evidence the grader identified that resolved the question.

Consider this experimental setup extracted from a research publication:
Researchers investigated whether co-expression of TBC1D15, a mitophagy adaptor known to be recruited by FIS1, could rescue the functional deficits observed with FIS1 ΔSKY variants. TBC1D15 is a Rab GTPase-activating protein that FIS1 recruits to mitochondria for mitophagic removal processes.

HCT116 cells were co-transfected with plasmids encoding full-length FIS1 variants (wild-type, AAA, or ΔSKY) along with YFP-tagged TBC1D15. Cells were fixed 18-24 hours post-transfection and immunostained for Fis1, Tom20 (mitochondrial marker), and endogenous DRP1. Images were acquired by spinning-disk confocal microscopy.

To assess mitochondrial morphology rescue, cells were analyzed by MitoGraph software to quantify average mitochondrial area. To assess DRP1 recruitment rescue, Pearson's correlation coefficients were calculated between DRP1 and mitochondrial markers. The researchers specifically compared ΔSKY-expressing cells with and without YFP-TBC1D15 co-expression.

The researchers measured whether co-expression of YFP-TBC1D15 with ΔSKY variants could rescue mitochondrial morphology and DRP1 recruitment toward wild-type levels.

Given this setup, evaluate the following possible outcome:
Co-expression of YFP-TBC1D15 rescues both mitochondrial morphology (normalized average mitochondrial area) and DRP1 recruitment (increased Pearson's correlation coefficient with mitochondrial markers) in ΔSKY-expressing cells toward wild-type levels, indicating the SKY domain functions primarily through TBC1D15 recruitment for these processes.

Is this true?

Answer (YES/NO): NO